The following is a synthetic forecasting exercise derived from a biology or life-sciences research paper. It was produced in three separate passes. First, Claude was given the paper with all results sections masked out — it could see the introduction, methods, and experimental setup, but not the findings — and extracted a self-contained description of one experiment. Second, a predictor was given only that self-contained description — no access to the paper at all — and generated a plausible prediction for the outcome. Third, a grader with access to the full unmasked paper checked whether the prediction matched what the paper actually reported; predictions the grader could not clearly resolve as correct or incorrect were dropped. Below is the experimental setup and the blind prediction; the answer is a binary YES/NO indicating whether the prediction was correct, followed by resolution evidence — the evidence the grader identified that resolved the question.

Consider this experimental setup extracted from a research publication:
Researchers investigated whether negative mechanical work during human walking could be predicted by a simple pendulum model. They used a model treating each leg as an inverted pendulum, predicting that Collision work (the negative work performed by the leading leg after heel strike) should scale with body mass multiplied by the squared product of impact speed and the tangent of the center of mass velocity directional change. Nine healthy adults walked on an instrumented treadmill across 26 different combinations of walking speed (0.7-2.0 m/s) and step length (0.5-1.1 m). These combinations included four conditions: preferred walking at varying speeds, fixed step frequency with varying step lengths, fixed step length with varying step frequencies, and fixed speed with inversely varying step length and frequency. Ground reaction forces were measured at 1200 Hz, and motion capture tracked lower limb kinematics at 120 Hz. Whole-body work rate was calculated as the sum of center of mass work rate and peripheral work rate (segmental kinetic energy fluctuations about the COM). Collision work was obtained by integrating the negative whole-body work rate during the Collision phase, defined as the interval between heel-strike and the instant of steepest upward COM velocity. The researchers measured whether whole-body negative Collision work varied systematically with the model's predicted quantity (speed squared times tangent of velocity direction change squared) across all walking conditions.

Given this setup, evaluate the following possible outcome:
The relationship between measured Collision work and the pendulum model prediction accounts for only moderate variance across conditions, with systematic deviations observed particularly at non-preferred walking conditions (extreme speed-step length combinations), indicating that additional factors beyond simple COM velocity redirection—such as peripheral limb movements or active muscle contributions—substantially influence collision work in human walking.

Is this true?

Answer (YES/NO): NO